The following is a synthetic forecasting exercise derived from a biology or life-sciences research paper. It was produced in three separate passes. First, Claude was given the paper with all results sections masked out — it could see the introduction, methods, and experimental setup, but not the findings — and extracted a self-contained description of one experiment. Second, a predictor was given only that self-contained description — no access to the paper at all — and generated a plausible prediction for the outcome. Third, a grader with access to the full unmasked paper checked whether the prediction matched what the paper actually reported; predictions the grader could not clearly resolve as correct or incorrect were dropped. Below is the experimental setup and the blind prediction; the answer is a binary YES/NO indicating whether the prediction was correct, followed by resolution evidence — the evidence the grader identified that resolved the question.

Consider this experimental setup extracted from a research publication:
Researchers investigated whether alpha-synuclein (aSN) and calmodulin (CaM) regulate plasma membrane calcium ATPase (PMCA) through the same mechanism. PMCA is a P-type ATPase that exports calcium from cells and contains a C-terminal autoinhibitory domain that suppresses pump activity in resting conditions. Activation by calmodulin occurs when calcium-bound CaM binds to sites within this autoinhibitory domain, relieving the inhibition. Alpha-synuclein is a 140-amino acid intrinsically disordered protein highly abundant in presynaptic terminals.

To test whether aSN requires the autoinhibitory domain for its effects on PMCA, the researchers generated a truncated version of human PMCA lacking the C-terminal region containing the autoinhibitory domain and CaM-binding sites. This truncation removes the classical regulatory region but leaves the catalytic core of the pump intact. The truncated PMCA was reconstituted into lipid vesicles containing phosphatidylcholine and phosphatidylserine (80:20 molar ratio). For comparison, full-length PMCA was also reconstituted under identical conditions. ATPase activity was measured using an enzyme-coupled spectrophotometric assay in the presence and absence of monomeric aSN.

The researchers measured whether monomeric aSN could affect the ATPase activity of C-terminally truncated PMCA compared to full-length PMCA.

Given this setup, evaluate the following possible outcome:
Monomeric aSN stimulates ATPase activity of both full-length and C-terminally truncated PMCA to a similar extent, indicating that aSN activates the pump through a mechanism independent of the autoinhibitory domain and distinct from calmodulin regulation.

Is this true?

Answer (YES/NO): YES